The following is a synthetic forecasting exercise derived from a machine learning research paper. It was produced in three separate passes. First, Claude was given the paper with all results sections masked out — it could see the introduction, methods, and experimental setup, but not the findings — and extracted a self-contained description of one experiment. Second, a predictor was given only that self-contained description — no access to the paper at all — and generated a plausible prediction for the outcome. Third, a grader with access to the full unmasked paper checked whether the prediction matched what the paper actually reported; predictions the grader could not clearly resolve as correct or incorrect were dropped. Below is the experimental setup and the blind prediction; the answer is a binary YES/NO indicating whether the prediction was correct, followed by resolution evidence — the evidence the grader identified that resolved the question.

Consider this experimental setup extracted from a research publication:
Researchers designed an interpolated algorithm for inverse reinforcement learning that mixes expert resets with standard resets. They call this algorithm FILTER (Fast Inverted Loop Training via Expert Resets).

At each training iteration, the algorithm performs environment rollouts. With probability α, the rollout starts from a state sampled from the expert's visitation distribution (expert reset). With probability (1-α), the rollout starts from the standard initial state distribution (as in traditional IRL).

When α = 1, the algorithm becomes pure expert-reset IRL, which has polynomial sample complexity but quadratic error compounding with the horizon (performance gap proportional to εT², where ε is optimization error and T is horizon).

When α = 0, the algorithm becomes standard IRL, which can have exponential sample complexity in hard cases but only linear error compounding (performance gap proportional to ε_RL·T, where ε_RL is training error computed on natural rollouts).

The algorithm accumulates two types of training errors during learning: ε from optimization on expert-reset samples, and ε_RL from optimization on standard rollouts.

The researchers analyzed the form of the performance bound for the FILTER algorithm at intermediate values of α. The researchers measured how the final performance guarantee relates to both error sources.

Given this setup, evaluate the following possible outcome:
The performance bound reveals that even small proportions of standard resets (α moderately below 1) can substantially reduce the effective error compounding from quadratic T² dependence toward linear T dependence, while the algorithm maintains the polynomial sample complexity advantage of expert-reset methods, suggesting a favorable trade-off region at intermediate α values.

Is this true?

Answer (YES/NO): NO